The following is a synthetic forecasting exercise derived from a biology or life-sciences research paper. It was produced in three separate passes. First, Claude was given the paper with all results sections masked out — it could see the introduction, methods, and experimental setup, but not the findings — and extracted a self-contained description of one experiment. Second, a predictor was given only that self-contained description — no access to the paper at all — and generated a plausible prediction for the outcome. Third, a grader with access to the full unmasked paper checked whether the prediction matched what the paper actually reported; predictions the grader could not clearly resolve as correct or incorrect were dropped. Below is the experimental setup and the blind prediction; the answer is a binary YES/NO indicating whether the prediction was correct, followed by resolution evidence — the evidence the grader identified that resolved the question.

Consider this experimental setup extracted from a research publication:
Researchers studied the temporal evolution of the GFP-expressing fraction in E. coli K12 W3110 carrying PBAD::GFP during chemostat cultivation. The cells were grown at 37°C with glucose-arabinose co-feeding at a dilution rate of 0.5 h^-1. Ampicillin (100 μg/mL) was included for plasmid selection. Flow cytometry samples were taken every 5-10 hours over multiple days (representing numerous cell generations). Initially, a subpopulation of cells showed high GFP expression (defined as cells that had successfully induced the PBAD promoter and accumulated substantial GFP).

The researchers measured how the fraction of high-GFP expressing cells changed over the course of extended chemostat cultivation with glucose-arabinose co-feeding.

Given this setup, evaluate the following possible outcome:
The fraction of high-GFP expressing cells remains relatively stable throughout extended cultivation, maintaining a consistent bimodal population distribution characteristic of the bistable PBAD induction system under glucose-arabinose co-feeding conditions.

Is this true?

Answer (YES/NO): NO